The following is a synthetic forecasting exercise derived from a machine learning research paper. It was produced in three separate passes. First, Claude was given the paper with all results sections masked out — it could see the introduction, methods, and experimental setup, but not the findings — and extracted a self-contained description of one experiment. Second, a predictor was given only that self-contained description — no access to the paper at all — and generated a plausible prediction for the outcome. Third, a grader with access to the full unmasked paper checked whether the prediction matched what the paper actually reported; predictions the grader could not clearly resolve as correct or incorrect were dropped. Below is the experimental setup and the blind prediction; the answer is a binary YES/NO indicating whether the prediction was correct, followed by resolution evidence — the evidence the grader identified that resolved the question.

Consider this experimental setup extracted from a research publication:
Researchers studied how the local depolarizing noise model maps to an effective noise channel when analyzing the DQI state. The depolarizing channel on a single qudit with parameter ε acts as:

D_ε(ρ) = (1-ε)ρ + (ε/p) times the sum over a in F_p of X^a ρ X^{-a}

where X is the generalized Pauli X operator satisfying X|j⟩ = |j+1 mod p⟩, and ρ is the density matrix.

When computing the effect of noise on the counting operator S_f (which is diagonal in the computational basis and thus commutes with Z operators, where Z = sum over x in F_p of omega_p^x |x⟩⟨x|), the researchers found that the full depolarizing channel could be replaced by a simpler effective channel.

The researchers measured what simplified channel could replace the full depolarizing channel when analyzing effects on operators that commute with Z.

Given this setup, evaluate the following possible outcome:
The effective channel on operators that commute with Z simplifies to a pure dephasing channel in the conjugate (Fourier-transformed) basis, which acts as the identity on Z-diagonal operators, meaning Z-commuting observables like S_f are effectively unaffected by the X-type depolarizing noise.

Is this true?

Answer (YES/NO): NO